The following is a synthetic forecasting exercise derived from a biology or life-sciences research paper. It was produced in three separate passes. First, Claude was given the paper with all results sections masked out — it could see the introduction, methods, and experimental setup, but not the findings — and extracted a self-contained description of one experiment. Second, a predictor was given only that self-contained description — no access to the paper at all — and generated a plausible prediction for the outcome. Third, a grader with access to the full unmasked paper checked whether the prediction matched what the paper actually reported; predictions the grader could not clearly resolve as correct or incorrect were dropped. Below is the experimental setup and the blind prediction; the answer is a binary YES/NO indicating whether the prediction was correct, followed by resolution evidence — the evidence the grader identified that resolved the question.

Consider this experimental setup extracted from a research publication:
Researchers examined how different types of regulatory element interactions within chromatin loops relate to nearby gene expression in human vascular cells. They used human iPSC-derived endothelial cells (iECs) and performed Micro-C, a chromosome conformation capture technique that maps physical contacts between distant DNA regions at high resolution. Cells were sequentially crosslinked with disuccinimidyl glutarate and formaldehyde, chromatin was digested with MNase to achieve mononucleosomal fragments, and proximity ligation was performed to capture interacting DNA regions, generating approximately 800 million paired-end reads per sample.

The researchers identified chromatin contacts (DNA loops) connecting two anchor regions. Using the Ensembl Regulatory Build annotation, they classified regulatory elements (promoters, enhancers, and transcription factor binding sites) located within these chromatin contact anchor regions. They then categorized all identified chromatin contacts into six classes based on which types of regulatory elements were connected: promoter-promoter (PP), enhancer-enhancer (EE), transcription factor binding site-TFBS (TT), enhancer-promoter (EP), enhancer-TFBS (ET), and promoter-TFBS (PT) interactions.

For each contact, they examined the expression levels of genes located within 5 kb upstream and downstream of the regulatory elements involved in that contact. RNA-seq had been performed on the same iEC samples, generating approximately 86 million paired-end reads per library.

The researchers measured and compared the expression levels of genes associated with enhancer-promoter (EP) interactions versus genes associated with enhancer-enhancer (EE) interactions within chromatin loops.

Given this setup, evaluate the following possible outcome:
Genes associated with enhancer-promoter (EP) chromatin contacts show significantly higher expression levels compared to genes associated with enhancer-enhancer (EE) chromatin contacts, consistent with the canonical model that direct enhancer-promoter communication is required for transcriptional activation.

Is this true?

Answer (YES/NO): YES